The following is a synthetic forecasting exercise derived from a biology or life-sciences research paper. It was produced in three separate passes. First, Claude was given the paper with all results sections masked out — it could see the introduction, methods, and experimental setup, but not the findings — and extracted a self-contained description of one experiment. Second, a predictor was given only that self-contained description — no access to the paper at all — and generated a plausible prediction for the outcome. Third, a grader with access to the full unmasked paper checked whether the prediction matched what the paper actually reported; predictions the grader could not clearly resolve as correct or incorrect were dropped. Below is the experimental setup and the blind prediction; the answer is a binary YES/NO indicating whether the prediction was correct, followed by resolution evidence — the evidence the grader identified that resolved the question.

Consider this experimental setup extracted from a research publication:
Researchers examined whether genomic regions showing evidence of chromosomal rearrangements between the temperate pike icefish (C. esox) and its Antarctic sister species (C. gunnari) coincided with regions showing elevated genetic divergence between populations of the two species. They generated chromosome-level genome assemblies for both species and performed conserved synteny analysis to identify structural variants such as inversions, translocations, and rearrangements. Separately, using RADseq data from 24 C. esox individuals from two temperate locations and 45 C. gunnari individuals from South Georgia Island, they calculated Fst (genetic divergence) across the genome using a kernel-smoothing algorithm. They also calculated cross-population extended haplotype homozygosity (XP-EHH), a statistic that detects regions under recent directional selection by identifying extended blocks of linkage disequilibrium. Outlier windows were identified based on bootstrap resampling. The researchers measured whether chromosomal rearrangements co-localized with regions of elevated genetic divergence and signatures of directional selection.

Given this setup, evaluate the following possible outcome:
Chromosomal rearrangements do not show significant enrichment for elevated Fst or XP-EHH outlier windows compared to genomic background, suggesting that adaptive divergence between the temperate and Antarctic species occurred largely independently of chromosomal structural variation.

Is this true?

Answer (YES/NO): NO